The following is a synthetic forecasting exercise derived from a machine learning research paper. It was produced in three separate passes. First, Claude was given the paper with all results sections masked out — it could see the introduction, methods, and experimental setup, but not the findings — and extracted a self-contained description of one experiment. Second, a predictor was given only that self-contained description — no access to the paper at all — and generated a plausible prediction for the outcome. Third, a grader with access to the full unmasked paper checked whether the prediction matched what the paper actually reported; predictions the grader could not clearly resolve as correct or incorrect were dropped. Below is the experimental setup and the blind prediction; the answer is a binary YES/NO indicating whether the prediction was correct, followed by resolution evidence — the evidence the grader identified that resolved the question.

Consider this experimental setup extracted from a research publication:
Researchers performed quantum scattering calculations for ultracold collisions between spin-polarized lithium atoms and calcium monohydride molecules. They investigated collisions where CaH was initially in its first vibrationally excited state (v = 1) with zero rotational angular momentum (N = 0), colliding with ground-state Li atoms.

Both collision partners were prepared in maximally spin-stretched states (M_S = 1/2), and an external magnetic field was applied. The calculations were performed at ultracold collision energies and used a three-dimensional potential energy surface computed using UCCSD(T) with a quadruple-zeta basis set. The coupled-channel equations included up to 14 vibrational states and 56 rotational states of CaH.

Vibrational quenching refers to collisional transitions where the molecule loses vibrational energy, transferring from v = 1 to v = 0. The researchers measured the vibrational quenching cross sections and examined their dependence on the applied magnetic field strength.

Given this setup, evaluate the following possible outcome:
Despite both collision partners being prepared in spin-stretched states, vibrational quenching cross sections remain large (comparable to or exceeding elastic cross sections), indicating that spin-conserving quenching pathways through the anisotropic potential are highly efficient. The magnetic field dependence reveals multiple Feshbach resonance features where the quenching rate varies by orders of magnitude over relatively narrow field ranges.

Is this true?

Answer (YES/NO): NO